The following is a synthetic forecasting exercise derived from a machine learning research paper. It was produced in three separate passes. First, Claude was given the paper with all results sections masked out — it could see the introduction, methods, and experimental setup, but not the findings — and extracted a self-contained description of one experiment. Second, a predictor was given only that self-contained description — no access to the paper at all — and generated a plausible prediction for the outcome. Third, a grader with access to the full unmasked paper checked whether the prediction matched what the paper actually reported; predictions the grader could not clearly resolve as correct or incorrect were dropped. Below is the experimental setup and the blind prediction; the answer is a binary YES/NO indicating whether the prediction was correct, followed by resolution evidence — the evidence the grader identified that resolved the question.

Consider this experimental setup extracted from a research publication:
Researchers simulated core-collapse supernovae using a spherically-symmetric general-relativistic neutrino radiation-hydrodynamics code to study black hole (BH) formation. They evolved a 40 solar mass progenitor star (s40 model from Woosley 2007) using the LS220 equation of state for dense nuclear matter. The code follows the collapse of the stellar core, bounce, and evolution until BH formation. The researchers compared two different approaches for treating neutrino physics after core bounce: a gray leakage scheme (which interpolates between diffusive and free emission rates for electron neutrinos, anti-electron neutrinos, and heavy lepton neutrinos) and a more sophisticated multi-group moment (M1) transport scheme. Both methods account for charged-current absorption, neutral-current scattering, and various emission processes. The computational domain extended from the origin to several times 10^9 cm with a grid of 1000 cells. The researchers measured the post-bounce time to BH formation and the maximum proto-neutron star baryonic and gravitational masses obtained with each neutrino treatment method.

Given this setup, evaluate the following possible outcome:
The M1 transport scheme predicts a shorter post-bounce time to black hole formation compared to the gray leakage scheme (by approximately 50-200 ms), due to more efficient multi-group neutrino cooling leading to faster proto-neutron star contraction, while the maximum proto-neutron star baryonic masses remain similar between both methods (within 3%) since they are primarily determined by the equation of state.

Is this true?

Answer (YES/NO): NO